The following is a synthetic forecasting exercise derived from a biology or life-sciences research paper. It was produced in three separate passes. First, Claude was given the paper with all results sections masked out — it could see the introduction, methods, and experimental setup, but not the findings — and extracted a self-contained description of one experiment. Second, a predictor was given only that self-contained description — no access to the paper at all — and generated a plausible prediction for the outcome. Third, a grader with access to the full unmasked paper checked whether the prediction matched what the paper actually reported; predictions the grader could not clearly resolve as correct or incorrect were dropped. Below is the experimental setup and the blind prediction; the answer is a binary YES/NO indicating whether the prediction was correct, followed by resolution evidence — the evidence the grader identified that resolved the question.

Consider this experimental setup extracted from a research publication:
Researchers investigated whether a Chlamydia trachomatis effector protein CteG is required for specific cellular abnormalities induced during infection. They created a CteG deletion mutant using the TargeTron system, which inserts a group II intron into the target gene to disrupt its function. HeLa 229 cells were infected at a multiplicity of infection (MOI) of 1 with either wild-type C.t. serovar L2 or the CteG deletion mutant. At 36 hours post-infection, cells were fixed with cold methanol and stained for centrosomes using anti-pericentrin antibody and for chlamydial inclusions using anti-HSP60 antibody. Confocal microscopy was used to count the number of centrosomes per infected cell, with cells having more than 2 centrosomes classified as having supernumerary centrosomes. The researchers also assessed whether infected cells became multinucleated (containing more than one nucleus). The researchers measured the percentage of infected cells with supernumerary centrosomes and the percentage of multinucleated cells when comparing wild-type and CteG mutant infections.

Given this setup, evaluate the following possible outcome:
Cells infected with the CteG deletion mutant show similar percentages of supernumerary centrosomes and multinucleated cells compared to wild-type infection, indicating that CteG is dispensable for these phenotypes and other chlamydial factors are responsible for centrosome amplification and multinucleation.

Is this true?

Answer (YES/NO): NO